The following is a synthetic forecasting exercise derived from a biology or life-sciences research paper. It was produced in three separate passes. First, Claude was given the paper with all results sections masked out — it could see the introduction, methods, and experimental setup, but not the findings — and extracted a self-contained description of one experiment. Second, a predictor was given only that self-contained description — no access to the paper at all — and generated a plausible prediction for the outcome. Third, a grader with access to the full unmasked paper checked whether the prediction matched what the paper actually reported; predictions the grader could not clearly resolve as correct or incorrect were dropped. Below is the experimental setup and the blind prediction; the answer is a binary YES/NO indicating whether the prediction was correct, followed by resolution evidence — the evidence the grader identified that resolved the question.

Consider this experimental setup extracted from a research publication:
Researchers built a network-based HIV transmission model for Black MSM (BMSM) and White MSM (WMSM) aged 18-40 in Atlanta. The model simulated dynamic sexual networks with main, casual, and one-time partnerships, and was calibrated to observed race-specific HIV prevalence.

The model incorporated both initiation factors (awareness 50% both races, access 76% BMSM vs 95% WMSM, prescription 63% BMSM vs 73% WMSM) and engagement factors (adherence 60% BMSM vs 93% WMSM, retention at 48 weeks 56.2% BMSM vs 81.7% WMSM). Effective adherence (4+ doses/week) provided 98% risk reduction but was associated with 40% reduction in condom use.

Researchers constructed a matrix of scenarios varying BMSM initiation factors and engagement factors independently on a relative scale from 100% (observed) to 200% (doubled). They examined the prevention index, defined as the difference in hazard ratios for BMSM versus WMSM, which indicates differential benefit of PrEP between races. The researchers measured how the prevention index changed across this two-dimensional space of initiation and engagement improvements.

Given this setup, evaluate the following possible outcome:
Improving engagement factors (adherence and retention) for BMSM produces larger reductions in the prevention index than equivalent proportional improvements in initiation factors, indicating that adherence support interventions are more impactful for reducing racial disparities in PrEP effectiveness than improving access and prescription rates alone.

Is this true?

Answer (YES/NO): NO